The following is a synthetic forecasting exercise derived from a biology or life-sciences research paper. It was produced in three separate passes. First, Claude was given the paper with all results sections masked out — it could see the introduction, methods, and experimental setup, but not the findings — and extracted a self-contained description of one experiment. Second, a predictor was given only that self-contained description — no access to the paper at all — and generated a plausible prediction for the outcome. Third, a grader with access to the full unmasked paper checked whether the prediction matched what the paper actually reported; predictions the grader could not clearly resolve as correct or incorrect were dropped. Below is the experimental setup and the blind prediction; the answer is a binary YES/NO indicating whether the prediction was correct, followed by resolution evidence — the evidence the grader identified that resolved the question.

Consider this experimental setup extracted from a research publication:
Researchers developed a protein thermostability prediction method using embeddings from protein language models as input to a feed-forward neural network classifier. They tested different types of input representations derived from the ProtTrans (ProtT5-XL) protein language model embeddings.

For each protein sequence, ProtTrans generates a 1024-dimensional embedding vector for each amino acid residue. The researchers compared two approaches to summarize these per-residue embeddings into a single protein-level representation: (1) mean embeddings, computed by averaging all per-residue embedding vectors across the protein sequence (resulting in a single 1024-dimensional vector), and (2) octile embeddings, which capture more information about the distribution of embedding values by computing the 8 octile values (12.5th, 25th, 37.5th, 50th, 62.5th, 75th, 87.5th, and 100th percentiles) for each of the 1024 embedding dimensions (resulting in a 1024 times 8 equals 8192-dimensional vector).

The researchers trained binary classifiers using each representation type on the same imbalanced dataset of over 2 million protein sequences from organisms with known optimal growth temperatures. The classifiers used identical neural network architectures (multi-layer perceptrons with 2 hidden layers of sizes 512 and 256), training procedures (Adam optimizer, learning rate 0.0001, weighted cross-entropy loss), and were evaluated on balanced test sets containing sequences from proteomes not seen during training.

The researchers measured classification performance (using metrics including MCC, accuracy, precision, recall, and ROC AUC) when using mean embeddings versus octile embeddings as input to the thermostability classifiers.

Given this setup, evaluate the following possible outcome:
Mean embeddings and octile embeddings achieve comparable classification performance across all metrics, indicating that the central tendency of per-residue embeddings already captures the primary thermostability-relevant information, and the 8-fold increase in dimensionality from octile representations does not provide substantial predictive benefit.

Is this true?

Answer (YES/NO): YES